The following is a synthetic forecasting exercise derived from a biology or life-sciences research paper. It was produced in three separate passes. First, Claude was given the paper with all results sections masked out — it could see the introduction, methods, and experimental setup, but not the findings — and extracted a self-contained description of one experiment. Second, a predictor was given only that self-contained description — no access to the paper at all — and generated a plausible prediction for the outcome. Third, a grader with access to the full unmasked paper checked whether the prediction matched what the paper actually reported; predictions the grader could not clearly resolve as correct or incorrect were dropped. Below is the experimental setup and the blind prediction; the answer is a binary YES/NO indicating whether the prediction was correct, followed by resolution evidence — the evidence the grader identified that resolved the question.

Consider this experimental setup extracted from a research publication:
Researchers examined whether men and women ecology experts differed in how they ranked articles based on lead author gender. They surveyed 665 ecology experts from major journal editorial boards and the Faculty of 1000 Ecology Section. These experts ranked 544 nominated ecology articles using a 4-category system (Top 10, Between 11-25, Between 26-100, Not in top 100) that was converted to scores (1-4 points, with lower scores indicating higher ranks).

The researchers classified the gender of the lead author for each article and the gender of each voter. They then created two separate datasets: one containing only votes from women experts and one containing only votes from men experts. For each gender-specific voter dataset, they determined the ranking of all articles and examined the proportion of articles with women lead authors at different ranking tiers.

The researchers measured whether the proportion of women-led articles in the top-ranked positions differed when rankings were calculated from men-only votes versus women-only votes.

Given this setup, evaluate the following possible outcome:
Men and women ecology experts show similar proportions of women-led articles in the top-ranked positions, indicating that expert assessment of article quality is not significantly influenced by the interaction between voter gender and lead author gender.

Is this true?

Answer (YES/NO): NO